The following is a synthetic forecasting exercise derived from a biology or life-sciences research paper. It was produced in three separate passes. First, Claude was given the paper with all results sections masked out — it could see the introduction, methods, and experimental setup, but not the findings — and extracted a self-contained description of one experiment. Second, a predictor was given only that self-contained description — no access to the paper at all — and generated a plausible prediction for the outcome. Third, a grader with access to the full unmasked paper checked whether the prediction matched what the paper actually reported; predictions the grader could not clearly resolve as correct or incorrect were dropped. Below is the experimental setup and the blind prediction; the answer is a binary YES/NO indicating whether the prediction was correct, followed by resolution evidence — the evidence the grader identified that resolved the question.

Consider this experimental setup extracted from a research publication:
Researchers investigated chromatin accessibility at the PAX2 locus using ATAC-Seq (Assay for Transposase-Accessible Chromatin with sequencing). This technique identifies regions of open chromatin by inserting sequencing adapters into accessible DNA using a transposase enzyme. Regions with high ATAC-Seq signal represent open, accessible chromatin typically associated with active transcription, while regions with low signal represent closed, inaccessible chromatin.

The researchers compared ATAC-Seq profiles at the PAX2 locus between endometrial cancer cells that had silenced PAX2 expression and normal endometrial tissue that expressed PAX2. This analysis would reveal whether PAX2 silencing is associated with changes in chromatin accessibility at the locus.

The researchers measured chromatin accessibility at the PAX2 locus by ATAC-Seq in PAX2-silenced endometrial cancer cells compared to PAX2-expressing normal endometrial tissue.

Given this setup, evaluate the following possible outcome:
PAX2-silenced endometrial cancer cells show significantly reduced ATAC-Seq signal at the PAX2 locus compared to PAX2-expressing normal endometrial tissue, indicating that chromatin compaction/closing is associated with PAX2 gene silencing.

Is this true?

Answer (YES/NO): NO